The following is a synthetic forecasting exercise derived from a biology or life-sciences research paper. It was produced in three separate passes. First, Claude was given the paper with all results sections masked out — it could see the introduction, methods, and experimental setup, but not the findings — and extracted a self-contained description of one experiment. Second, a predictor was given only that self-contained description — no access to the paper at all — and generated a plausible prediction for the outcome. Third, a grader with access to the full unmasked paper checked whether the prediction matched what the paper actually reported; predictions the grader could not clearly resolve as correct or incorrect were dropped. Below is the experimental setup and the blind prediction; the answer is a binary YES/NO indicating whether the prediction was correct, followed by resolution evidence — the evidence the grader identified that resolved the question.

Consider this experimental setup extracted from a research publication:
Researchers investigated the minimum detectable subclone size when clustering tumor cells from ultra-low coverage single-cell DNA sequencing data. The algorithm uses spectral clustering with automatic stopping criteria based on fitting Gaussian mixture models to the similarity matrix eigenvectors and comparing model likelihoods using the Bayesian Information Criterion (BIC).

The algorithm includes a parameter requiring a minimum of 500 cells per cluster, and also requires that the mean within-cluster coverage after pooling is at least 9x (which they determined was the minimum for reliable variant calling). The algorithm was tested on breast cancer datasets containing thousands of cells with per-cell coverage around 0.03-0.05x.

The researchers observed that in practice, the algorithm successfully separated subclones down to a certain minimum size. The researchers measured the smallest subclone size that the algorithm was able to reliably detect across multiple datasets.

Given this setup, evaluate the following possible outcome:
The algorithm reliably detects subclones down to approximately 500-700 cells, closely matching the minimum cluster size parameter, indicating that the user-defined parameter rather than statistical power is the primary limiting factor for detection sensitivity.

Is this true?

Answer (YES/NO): NO